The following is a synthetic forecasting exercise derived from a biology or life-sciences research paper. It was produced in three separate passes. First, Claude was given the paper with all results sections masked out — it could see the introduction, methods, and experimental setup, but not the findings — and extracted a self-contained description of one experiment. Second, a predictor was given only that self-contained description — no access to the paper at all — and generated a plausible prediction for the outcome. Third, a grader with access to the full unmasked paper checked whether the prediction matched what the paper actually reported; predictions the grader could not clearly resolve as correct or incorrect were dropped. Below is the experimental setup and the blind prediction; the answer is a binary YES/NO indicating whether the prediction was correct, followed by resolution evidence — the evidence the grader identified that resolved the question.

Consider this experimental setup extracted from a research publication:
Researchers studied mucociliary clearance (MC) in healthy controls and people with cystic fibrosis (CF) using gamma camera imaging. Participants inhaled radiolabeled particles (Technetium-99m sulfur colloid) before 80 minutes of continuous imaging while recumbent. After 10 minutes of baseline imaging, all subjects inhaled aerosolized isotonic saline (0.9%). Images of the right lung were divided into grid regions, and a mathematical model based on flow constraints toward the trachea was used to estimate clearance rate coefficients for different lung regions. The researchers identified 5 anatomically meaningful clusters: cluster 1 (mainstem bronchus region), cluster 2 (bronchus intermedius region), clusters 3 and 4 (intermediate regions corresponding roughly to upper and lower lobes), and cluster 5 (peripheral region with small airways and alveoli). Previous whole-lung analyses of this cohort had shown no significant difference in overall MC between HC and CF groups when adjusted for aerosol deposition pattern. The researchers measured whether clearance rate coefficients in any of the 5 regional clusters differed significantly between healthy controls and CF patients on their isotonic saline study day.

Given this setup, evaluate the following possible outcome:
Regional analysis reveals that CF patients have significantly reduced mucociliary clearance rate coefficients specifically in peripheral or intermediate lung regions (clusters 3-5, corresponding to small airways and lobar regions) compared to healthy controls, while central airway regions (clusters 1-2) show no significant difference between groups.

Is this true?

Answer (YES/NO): NO